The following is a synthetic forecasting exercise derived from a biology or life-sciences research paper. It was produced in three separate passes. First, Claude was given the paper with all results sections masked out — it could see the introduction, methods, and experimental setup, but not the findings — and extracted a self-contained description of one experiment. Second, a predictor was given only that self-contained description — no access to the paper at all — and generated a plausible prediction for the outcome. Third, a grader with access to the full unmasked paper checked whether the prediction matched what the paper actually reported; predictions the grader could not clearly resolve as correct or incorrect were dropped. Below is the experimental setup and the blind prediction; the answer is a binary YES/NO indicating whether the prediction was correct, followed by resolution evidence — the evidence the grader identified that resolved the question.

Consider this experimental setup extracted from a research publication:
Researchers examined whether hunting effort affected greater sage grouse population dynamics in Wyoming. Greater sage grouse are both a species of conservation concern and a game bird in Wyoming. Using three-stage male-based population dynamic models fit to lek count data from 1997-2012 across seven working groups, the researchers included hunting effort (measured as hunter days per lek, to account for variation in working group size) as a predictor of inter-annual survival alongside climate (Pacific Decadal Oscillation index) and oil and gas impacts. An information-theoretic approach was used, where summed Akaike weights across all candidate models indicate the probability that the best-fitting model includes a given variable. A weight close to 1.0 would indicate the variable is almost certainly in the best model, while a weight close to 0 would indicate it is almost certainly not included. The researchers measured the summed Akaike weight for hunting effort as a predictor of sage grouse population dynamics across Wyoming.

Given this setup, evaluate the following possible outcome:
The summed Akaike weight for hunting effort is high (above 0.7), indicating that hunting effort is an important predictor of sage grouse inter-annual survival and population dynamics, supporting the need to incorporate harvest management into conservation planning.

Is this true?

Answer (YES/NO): NO